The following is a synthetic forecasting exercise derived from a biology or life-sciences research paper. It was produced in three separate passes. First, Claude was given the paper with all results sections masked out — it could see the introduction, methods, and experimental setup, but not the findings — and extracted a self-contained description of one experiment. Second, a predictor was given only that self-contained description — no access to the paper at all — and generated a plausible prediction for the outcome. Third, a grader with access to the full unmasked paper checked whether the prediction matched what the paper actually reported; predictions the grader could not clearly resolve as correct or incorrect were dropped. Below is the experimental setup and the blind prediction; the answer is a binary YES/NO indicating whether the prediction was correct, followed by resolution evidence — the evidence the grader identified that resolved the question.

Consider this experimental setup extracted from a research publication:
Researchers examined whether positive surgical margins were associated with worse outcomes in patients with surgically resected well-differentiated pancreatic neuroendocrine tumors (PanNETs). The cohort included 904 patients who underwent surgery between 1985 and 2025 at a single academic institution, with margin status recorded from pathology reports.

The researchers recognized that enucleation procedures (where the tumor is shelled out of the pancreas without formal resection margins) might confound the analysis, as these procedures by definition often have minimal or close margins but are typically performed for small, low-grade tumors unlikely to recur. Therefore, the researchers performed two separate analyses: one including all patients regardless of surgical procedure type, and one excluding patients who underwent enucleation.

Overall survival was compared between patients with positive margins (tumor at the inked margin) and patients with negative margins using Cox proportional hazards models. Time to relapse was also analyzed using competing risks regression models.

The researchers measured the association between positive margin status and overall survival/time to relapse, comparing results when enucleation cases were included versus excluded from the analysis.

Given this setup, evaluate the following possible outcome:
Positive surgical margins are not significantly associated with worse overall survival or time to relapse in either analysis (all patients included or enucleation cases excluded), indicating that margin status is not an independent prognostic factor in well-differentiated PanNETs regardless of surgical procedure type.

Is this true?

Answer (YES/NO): NO